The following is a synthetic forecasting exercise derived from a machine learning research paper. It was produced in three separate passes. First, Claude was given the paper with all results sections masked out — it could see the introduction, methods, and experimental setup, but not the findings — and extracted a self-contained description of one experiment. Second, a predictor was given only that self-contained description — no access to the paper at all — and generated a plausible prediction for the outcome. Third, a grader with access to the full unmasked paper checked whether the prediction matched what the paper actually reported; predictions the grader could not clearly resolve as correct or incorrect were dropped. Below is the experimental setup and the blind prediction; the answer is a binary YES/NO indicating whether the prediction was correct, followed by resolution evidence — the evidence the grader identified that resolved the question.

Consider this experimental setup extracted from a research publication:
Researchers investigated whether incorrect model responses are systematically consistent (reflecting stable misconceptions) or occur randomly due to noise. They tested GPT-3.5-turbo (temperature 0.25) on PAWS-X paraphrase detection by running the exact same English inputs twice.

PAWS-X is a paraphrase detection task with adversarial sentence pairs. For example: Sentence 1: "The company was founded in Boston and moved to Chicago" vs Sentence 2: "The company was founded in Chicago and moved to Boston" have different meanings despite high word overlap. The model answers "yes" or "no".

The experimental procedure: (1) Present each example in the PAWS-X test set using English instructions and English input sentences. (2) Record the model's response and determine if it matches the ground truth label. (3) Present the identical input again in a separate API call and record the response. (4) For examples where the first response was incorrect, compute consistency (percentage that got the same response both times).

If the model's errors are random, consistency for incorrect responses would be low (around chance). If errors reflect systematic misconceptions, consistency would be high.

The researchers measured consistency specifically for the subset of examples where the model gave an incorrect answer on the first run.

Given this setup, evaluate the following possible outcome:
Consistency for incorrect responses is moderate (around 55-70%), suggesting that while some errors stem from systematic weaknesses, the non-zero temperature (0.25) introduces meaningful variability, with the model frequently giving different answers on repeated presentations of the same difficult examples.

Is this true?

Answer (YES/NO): NO